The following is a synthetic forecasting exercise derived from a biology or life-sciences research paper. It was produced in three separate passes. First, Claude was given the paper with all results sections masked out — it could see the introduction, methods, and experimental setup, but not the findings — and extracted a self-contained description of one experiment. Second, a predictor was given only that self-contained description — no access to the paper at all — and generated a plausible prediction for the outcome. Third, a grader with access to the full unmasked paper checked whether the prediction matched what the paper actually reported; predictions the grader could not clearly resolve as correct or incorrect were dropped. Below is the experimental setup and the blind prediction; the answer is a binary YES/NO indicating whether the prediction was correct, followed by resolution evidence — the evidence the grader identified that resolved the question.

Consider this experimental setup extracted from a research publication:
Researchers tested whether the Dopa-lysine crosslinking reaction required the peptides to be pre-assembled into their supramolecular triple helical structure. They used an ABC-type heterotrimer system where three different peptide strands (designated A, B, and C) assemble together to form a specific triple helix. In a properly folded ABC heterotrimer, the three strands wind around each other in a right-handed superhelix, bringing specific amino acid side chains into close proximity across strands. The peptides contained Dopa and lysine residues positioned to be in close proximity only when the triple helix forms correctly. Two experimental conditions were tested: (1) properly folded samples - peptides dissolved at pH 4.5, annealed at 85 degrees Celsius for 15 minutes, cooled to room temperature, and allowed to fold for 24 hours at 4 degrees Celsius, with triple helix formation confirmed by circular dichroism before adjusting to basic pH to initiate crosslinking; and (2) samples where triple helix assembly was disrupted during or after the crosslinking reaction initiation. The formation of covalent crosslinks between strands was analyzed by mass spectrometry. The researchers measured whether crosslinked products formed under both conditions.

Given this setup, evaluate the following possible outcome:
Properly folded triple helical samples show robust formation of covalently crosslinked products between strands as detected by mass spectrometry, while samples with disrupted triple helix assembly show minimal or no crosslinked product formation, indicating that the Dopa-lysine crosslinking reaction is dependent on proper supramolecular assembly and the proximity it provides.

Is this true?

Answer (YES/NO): YES